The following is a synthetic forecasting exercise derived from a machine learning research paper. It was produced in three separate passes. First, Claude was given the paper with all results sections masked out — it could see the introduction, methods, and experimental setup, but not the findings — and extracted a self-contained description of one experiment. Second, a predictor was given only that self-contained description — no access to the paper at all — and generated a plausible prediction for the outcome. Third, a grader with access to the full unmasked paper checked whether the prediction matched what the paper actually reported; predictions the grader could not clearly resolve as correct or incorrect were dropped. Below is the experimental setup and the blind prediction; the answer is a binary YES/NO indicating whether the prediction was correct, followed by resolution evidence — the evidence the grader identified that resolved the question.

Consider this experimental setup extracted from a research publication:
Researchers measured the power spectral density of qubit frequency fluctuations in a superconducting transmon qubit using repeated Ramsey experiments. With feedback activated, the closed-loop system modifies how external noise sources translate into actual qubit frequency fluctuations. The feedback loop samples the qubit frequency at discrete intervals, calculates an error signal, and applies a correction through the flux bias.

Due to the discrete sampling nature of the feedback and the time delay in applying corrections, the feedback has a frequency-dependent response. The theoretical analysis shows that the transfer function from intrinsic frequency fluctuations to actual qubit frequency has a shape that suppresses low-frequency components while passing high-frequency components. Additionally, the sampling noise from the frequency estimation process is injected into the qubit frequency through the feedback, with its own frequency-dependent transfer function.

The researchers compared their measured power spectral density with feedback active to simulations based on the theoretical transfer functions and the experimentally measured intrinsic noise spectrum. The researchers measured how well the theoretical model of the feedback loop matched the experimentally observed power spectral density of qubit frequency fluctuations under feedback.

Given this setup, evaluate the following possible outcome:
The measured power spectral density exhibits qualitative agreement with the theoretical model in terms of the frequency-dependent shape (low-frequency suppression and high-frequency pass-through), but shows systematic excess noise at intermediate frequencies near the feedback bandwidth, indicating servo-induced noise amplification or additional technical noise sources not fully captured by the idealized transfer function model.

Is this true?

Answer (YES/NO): NO